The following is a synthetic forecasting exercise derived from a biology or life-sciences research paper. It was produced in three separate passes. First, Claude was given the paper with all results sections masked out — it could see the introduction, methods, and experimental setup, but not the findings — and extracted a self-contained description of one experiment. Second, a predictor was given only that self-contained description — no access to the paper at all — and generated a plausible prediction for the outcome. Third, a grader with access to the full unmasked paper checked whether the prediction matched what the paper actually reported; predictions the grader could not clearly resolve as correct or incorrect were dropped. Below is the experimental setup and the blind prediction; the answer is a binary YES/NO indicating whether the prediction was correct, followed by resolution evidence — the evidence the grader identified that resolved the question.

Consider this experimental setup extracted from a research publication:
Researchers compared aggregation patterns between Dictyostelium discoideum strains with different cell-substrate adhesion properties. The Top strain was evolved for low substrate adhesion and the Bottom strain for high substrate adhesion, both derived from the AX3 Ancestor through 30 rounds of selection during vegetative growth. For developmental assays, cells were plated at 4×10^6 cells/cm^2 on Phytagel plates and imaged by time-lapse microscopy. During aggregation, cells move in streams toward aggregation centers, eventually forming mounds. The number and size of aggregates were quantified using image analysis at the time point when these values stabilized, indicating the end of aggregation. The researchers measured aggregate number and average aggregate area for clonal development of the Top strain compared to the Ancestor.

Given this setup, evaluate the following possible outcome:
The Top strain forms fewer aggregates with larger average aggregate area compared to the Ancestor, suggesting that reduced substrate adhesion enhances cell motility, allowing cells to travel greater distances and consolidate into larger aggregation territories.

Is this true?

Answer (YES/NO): NO